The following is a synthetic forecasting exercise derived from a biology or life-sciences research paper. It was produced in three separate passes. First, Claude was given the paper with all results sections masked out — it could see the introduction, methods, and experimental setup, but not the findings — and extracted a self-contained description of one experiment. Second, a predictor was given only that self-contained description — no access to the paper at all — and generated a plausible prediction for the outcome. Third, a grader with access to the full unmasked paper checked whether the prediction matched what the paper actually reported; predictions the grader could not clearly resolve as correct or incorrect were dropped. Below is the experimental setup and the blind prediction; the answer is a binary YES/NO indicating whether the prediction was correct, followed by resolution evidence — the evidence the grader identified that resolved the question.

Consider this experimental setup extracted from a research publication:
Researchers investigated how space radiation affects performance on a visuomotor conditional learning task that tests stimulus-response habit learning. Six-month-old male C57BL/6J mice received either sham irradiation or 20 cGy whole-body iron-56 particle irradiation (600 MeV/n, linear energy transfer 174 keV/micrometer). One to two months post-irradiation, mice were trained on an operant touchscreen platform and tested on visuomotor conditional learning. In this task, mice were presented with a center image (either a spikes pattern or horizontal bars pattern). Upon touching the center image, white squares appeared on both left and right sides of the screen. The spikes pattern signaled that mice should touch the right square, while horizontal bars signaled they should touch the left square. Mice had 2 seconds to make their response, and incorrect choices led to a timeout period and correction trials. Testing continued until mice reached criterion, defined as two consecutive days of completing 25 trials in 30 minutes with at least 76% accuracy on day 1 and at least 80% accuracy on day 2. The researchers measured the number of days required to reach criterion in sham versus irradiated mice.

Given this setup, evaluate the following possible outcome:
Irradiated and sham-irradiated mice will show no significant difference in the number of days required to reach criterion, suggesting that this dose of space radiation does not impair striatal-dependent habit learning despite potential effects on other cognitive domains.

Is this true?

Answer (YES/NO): YES